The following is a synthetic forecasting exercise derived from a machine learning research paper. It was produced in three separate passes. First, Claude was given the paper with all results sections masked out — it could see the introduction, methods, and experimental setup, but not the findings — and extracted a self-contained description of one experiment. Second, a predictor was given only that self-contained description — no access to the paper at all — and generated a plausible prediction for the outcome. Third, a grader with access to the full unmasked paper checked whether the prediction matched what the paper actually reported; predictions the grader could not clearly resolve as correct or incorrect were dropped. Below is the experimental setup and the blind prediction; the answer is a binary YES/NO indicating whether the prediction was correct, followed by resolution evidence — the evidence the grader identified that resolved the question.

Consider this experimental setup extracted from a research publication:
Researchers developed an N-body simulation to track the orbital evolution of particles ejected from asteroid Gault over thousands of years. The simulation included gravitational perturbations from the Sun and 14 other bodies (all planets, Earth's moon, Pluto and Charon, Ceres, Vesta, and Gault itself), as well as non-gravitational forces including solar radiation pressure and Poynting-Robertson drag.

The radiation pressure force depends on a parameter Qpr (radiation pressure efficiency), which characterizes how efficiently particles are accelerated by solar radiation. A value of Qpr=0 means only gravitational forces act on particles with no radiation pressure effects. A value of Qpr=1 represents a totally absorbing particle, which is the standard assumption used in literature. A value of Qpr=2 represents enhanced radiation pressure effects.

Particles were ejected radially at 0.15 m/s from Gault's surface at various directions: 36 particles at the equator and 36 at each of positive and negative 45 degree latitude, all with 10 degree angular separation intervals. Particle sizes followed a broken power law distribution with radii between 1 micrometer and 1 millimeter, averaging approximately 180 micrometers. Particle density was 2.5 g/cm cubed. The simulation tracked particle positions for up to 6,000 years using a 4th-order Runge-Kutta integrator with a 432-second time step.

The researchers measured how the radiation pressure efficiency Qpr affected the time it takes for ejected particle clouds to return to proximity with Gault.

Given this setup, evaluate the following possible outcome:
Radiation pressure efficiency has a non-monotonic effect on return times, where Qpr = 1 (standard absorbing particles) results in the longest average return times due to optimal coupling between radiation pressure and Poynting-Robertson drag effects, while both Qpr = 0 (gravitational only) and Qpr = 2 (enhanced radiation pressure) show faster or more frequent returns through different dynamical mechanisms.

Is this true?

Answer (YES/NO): NO